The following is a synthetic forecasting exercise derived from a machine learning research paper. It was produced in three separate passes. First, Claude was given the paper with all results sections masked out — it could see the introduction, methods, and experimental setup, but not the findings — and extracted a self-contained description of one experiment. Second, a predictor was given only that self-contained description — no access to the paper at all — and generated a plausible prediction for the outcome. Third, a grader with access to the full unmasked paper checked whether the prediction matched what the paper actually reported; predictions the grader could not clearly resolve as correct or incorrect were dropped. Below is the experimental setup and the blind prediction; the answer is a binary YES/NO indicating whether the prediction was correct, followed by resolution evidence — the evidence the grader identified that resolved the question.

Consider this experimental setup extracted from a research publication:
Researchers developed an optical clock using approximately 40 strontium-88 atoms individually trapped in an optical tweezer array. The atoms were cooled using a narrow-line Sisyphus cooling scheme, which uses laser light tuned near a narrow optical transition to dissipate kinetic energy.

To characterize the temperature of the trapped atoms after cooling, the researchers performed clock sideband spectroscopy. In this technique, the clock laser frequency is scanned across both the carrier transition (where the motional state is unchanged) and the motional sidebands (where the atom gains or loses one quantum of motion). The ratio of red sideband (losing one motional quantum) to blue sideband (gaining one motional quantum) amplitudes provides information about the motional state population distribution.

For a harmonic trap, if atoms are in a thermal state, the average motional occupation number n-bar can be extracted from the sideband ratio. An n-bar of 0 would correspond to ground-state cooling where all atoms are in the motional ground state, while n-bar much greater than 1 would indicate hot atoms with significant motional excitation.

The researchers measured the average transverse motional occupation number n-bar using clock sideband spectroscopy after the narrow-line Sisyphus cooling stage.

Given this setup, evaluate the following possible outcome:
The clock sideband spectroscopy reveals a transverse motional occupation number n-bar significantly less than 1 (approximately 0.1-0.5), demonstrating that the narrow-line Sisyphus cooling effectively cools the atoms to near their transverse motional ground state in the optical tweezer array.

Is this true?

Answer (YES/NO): NO